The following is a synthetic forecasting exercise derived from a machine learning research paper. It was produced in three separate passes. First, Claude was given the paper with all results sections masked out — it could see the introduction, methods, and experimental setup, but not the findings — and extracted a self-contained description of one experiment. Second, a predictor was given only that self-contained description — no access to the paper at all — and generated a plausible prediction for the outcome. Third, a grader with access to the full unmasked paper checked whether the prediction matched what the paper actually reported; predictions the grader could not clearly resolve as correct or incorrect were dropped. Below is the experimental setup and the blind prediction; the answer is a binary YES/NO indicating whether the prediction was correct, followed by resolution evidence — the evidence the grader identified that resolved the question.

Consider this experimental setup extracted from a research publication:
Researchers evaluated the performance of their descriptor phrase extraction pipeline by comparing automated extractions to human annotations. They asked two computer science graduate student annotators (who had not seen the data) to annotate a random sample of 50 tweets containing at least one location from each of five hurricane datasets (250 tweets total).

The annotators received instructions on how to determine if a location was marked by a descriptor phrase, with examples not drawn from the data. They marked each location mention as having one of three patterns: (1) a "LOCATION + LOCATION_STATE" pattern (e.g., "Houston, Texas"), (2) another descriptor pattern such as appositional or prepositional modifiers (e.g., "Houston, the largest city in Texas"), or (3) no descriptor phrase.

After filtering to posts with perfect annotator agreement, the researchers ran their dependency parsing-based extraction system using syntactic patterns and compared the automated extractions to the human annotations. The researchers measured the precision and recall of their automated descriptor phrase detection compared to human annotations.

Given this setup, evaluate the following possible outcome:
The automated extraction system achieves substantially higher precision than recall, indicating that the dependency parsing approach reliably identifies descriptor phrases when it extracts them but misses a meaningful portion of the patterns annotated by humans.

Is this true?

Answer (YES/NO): NO